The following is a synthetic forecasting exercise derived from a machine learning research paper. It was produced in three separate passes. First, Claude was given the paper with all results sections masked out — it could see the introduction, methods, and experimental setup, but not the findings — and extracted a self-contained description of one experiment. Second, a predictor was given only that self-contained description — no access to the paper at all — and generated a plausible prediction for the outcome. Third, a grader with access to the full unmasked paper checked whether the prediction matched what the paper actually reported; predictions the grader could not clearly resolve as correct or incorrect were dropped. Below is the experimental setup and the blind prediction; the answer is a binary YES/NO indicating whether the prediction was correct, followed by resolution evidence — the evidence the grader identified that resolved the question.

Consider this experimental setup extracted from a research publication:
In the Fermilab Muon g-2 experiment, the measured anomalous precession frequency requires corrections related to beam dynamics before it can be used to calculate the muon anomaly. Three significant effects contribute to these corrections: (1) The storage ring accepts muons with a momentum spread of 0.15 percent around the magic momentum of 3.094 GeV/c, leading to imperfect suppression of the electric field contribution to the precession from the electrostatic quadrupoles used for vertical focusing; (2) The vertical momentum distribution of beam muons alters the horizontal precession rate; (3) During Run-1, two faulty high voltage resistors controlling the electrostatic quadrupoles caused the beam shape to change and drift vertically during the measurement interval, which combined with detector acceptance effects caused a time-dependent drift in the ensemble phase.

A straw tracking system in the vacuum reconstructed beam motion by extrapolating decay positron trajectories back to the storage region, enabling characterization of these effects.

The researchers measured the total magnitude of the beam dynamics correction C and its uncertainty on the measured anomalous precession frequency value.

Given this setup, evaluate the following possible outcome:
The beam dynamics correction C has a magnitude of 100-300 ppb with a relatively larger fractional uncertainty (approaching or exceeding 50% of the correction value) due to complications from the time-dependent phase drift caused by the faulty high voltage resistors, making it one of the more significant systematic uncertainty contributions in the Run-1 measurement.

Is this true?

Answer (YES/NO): NO